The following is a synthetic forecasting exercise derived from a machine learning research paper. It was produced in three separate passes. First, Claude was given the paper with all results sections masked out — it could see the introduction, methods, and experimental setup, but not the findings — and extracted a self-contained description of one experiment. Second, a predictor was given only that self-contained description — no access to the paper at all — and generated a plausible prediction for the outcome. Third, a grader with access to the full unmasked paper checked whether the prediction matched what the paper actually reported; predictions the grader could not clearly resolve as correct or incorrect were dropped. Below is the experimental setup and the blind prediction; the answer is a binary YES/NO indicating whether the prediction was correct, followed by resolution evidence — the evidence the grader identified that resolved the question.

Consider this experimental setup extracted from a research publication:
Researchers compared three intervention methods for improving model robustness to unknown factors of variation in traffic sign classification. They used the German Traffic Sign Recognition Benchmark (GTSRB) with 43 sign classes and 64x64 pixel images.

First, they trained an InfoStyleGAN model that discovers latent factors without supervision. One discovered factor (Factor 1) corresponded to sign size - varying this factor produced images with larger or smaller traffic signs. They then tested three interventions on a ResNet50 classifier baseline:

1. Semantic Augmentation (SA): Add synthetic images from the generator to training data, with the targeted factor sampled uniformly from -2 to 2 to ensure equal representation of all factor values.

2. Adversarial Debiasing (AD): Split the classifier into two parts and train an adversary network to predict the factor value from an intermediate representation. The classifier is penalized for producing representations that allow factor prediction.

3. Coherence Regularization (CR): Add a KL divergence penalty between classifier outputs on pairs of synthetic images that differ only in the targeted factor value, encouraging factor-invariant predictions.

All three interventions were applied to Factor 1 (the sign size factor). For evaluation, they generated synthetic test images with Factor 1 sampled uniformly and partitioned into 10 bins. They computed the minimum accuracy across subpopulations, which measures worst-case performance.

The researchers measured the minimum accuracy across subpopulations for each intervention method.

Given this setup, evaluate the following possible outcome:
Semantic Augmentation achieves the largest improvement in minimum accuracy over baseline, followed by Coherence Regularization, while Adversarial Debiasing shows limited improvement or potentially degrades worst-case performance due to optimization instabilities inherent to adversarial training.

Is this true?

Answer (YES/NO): NO